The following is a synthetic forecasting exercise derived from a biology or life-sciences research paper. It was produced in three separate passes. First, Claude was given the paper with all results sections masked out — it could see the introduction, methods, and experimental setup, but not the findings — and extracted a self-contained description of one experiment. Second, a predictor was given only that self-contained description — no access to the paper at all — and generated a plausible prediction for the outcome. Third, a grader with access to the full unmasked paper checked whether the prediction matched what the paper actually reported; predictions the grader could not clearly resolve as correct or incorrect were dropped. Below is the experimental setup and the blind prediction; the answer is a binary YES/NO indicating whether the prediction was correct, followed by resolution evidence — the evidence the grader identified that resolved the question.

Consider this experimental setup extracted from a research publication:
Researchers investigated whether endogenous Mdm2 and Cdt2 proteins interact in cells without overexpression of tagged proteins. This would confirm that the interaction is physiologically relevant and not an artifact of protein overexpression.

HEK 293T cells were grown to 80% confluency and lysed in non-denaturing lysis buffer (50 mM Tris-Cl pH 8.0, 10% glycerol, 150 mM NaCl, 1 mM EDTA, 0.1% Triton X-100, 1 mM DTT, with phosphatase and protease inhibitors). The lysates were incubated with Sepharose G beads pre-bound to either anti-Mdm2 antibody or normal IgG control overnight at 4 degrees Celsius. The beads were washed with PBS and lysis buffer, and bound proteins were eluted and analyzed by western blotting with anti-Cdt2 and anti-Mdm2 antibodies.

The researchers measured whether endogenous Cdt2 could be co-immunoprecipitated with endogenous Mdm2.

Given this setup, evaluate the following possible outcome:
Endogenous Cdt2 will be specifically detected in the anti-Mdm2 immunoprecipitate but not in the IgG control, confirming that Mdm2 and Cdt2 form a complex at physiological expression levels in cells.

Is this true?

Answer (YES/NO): YES